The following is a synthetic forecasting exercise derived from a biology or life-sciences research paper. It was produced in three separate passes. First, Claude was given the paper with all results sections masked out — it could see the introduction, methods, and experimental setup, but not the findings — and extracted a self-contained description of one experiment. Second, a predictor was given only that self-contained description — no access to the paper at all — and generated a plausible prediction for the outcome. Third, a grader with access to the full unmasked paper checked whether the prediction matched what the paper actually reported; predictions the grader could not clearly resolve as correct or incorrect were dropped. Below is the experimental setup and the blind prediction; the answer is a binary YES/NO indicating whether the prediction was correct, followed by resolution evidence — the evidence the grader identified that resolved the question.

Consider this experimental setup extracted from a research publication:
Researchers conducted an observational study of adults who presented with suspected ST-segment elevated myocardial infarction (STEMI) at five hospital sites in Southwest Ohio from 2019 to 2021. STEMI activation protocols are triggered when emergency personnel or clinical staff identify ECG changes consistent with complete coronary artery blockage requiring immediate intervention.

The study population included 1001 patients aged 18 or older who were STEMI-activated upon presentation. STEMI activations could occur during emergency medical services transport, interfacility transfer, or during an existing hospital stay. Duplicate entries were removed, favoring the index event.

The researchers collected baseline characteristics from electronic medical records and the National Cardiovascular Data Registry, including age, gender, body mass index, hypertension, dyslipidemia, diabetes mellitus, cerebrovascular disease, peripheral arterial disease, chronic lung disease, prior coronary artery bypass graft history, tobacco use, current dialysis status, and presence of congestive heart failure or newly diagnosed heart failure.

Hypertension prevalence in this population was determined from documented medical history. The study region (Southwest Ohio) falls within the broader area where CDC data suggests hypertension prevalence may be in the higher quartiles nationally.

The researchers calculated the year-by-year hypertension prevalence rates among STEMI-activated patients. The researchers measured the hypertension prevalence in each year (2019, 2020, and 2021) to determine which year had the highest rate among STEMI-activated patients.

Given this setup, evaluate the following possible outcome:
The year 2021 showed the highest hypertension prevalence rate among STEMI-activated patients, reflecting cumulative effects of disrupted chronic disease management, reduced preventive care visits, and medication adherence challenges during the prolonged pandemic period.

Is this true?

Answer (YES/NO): NO